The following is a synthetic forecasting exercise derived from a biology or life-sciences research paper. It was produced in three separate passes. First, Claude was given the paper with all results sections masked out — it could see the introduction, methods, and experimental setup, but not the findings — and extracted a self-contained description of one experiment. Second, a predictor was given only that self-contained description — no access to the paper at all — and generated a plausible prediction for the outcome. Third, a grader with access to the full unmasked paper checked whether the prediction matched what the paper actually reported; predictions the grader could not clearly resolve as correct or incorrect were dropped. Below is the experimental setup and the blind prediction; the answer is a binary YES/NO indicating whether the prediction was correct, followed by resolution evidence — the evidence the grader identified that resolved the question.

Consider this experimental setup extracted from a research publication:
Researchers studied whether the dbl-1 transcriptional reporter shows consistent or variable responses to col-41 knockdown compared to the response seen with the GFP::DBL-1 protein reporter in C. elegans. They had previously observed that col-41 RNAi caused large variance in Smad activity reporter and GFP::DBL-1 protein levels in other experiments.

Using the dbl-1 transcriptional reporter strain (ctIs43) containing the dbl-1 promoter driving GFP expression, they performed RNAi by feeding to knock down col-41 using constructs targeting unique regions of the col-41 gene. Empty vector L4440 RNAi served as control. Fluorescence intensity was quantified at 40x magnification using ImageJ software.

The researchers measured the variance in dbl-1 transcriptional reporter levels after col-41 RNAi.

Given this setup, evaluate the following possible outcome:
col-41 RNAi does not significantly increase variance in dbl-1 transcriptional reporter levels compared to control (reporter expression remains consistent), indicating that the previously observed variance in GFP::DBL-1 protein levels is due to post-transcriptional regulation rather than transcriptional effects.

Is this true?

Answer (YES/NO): YES